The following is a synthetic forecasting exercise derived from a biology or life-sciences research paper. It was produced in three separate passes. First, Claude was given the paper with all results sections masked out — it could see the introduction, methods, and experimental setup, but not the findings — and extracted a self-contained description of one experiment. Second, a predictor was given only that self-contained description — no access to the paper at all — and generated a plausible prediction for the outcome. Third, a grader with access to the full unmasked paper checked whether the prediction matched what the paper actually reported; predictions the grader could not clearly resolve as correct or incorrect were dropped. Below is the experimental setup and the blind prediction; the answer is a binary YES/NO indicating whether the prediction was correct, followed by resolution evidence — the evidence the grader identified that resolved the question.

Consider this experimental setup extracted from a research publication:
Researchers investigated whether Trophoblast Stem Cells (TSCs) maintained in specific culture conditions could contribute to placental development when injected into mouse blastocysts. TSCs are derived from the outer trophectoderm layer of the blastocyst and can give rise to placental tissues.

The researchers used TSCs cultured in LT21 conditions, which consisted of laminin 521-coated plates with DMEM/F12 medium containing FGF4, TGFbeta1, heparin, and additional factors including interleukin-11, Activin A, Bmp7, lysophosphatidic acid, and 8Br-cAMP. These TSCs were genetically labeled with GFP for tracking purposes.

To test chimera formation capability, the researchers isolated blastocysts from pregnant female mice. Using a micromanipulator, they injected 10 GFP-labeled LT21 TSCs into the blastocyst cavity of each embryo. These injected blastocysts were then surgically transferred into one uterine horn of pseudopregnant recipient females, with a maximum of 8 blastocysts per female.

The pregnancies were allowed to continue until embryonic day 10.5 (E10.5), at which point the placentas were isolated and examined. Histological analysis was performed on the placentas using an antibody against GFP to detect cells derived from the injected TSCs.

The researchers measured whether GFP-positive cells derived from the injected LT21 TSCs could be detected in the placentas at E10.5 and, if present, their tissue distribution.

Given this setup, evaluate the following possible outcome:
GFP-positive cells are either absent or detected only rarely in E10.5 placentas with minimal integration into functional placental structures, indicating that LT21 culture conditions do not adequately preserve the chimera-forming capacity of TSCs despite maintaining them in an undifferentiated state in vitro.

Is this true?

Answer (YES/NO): NO